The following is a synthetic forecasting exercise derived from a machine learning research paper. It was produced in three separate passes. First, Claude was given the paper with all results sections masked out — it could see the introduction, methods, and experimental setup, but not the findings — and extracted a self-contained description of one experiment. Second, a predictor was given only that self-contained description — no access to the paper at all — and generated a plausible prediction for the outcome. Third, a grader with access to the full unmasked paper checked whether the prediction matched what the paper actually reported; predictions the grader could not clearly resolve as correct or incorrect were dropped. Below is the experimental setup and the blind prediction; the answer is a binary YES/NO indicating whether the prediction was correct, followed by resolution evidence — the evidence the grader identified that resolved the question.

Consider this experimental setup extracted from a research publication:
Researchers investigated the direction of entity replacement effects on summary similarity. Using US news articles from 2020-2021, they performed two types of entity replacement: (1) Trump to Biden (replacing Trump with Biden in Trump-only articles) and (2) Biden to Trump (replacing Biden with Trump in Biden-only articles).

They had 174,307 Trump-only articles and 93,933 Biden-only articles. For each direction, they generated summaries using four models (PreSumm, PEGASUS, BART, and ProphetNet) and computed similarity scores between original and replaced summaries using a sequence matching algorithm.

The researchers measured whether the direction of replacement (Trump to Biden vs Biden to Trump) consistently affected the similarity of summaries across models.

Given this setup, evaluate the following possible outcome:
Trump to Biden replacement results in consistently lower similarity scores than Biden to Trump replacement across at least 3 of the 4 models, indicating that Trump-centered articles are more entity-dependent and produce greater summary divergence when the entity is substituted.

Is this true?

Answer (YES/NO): YES